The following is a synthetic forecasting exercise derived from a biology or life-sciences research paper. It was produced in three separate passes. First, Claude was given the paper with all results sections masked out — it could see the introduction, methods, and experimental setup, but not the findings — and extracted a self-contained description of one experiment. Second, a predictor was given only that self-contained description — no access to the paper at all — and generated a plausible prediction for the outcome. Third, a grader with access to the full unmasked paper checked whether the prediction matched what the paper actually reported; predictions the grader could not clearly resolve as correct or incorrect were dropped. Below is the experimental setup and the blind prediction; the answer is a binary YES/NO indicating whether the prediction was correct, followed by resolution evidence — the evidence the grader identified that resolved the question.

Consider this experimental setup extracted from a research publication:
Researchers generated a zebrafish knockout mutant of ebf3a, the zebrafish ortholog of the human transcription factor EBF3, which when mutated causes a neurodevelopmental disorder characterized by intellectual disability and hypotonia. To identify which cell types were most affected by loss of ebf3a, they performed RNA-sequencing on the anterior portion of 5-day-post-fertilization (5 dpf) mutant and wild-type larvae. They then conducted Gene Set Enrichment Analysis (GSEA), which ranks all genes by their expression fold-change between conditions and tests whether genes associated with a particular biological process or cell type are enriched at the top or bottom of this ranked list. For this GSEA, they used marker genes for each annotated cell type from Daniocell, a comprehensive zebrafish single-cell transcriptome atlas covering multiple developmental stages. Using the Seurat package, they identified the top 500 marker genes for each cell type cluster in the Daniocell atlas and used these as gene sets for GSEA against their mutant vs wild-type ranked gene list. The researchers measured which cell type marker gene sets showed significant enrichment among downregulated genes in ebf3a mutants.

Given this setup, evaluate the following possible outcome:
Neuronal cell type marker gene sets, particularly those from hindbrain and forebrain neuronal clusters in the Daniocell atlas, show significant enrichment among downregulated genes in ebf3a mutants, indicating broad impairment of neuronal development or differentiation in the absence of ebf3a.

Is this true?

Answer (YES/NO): NO